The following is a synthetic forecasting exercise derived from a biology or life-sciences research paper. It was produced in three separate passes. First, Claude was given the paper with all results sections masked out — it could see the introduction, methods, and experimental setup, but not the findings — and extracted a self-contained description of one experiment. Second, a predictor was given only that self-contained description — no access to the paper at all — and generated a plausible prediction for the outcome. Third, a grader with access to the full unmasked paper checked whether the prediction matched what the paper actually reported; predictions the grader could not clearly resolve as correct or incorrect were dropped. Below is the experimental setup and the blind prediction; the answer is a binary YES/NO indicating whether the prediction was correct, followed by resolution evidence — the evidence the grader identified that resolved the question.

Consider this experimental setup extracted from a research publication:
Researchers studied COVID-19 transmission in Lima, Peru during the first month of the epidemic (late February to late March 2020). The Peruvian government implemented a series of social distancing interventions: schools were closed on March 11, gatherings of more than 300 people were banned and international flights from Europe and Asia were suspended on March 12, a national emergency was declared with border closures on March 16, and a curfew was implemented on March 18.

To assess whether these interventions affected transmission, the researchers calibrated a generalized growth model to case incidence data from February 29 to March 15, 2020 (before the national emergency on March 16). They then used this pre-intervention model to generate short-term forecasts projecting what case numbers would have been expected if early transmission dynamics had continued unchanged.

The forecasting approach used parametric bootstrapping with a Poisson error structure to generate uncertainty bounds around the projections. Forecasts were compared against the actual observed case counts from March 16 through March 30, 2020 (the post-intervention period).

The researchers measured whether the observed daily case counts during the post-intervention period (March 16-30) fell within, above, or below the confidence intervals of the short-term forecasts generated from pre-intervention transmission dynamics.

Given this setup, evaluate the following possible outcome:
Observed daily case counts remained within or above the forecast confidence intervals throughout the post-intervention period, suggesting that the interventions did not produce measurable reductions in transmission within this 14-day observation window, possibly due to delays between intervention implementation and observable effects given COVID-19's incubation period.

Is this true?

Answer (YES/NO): NO